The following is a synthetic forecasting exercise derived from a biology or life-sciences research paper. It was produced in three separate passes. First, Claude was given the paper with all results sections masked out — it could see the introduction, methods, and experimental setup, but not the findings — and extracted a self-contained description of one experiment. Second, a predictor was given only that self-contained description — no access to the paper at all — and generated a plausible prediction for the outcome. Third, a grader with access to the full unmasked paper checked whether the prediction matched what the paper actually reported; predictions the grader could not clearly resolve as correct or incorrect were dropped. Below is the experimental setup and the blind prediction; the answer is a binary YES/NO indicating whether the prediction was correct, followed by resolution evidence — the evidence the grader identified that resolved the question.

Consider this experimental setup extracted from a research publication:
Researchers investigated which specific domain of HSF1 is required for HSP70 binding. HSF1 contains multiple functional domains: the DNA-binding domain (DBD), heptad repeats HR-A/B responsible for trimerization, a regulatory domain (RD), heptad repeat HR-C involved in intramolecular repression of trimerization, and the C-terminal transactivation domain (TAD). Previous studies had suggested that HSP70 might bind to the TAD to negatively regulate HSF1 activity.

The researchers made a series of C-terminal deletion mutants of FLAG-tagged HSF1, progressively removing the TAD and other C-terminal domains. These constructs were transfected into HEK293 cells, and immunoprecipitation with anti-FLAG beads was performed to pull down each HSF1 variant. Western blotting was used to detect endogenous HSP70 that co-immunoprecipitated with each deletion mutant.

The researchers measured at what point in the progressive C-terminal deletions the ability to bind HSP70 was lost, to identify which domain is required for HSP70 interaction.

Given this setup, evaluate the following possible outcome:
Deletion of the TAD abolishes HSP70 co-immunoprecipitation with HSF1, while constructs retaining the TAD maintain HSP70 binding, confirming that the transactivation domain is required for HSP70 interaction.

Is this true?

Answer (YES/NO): NO